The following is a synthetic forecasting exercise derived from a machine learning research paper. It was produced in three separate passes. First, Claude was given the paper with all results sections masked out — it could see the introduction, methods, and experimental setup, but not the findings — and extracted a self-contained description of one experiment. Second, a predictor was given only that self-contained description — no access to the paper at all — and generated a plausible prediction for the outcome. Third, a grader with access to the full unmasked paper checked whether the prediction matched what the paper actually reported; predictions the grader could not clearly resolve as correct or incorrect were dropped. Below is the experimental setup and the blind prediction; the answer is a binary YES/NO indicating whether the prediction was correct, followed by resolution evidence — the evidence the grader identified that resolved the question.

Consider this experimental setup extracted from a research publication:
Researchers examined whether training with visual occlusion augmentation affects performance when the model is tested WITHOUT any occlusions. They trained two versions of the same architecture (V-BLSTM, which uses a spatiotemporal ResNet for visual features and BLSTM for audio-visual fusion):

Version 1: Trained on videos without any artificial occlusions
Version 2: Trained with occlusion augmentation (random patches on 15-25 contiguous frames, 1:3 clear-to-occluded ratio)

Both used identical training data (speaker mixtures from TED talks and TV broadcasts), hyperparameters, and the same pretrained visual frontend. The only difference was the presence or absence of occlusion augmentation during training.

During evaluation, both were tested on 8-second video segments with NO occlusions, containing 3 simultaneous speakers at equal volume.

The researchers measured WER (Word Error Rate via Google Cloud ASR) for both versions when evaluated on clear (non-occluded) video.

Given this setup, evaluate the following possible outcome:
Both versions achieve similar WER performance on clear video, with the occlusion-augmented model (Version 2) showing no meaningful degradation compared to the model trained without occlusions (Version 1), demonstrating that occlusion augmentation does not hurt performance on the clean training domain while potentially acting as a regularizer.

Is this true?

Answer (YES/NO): NO